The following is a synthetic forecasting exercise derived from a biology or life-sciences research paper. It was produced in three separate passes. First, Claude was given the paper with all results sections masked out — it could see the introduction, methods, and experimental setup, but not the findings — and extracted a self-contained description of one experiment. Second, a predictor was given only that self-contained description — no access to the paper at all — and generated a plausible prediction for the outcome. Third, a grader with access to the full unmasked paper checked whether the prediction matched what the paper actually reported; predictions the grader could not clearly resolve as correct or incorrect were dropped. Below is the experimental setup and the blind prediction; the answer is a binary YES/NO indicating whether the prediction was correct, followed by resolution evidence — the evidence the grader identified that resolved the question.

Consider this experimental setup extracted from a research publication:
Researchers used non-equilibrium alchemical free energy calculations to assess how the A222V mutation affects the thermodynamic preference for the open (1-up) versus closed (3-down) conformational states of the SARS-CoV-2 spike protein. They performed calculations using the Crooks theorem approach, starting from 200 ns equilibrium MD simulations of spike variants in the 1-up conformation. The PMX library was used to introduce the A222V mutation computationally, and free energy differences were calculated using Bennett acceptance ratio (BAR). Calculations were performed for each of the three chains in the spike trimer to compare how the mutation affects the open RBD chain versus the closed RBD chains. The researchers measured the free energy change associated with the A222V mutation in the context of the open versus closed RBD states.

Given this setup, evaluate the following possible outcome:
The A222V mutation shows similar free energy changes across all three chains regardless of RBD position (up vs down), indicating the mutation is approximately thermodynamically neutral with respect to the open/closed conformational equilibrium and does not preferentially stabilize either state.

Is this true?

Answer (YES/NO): YES